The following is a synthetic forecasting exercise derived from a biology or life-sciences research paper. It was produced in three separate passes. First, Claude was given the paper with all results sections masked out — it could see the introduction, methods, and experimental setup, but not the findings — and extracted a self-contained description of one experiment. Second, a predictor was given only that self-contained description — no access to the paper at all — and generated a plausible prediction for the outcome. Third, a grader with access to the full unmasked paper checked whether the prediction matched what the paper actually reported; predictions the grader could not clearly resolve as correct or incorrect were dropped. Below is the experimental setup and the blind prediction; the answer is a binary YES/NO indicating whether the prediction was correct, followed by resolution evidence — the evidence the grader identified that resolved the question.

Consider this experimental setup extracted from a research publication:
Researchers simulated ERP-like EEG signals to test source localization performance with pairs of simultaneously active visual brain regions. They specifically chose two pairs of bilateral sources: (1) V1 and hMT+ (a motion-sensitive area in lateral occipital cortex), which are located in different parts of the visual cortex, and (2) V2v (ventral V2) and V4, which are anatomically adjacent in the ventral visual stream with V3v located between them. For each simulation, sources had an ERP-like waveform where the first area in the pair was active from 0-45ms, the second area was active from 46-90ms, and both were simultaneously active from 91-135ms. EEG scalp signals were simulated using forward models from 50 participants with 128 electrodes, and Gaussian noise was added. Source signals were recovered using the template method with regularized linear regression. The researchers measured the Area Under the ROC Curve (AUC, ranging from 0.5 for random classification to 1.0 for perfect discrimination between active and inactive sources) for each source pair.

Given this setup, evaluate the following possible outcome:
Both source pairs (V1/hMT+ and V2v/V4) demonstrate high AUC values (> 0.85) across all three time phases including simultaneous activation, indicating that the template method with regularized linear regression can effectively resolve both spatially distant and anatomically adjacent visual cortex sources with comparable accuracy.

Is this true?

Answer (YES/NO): NO